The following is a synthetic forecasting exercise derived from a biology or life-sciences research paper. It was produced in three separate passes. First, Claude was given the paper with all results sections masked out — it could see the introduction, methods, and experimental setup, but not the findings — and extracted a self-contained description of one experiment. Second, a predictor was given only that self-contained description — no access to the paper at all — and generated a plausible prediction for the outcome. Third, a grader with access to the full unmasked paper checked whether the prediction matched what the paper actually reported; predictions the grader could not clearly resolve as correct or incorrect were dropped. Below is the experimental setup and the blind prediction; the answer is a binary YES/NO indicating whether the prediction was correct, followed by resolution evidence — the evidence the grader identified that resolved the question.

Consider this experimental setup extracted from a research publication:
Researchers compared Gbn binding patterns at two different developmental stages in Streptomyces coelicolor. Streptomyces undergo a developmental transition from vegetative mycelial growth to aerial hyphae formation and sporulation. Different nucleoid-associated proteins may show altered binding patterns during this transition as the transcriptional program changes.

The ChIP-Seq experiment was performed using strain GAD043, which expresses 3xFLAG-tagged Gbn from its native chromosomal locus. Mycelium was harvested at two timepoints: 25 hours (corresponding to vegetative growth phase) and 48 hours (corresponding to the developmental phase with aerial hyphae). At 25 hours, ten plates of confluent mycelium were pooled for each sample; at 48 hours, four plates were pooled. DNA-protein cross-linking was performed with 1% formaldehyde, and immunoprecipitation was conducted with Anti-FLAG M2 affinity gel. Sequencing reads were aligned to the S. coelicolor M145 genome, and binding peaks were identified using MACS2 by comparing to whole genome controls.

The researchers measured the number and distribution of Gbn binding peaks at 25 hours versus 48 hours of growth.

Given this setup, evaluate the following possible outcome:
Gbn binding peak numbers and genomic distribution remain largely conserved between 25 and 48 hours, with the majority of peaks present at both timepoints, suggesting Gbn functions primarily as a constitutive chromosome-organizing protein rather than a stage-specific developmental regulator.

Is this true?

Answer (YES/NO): NO